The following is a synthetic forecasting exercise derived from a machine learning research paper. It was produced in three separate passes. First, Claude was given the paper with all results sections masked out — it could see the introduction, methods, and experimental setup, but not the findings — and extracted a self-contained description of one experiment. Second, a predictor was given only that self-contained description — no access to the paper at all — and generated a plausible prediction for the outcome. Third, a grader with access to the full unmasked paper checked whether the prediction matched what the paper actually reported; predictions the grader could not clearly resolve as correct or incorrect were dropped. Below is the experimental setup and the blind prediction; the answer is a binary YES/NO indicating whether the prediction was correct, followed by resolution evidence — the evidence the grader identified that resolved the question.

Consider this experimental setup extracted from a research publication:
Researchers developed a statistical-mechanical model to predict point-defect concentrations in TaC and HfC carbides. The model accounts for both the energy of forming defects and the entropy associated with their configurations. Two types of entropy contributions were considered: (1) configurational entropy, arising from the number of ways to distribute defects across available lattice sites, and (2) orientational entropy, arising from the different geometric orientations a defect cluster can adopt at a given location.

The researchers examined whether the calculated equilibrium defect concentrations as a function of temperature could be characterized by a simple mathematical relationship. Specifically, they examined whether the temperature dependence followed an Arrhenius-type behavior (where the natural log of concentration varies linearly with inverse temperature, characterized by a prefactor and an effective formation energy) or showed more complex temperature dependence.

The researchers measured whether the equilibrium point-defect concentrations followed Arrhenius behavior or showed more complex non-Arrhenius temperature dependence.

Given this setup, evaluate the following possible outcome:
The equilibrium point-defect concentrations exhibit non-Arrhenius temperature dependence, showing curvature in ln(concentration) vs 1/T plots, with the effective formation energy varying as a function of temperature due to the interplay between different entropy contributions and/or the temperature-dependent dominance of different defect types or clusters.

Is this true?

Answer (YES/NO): NO